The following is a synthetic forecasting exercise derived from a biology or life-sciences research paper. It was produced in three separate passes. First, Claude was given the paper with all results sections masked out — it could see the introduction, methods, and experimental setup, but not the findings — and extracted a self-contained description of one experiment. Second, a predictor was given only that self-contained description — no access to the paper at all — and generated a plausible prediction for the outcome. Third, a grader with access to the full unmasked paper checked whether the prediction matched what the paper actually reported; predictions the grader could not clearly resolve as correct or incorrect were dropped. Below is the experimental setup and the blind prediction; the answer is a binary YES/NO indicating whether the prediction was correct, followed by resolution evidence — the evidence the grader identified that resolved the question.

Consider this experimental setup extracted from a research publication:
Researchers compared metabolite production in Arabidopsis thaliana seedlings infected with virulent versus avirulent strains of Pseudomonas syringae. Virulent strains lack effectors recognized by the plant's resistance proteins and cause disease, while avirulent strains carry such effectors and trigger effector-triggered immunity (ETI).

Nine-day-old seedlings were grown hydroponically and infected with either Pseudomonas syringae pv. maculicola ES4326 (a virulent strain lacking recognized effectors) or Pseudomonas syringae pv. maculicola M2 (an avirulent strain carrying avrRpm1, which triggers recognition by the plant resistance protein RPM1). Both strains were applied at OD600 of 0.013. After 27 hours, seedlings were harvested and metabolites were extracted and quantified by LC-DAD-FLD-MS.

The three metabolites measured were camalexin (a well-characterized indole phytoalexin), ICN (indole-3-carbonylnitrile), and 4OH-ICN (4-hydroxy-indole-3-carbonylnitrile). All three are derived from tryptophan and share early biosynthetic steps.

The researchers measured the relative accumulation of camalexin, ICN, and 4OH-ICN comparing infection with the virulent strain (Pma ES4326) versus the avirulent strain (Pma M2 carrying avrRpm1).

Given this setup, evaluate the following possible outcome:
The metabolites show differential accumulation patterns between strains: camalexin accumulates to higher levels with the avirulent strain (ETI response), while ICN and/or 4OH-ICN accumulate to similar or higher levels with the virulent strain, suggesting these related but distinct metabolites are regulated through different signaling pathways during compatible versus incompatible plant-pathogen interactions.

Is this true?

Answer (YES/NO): NO